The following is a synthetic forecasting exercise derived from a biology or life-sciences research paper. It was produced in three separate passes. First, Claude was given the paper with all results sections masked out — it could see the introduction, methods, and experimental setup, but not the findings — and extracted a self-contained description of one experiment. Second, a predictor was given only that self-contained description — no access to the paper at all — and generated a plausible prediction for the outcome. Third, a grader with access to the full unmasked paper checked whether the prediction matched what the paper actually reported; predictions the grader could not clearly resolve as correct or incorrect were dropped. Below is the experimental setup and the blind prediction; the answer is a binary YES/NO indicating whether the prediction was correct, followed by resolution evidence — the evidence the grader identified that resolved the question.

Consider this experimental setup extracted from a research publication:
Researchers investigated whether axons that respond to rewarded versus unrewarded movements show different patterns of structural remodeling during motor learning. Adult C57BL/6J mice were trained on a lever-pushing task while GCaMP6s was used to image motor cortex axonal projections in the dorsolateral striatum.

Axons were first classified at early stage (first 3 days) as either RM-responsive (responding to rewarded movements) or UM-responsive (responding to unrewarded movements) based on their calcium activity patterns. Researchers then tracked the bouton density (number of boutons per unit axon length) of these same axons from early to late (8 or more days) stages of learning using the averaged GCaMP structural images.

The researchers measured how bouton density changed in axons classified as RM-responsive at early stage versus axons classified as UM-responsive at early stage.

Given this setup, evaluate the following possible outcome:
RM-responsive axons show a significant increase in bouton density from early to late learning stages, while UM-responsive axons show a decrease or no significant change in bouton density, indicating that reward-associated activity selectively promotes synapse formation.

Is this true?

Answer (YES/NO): NO